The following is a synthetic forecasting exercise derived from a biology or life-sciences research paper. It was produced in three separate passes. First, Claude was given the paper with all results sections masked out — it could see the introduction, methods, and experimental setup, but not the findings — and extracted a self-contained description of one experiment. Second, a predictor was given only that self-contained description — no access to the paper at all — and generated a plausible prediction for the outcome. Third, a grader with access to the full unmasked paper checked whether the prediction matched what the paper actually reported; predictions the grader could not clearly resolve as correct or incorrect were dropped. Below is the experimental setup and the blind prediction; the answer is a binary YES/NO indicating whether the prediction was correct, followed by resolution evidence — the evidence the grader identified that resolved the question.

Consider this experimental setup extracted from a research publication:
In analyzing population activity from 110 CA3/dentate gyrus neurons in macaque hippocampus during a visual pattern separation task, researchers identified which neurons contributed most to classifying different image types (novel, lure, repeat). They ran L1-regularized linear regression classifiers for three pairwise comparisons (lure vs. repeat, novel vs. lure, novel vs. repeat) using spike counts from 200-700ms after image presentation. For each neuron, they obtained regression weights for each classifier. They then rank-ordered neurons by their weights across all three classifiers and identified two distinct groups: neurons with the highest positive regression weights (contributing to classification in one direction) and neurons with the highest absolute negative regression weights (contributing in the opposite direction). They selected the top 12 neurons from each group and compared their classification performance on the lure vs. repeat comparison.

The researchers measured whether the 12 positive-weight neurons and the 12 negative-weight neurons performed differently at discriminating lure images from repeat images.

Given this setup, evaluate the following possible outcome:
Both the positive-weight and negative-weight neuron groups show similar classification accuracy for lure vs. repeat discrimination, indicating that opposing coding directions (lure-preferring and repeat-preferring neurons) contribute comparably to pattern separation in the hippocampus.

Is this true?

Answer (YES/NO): NO